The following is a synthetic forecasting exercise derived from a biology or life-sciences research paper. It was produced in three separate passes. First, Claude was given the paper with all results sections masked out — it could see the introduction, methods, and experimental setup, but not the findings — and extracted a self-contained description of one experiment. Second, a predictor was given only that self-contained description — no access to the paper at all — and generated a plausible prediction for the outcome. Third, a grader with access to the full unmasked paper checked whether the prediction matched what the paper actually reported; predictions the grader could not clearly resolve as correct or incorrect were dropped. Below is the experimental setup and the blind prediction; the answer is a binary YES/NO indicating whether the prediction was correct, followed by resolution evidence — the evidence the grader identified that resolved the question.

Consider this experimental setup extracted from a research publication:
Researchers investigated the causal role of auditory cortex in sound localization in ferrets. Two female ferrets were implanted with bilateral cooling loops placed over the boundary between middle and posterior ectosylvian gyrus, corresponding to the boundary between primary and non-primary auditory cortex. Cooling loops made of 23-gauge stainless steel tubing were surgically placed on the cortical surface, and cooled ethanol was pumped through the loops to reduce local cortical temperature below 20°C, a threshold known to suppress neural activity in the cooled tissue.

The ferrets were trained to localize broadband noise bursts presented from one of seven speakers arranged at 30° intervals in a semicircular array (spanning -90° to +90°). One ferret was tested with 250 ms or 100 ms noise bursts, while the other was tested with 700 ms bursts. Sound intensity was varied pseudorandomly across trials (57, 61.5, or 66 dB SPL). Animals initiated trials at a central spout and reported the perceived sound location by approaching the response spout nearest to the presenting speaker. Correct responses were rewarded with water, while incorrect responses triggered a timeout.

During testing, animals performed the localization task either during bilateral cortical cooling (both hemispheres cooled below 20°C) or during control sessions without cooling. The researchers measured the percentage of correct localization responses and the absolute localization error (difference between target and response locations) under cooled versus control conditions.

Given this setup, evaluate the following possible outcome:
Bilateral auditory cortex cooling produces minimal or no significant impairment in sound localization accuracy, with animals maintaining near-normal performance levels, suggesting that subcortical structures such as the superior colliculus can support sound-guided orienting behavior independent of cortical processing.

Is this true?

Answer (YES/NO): NO